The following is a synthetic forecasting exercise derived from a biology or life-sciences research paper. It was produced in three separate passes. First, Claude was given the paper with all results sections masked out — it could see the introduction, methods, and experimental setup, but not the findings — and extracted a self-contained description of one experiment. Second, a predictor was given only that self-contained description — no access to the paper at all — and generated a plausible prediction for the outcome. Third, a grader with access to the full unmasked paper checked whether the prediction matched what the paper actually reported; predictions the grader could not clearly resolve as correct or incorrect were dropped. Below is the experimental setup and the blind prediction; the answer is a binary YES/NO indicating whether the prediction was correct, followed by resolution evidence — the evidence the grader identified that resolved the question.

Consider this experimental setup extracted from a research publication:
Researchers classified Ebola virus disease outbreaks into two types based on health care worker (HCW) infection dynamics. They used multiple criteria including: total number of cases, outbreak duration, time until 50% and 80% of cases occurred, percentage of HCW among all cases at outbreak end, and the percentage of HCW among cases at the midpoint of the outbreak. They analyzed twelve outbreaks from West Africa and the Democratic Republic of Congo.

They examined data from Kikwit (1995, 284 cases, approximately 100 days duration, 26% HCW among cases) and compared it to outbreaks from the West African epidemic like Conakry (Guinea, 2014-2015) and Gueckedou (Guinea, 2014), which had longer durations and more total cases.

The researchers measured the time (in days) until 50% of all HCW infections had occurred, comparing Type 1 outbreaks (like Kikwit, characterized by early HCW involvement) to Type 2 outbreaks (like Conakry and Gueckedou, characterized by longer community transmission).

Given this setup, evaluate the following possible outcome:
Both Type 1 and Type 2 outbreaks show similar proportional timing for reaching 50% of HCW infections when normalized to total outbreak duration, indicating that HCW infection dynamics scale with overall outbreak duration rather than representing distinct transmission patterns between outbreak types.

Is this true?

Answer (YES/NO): NO